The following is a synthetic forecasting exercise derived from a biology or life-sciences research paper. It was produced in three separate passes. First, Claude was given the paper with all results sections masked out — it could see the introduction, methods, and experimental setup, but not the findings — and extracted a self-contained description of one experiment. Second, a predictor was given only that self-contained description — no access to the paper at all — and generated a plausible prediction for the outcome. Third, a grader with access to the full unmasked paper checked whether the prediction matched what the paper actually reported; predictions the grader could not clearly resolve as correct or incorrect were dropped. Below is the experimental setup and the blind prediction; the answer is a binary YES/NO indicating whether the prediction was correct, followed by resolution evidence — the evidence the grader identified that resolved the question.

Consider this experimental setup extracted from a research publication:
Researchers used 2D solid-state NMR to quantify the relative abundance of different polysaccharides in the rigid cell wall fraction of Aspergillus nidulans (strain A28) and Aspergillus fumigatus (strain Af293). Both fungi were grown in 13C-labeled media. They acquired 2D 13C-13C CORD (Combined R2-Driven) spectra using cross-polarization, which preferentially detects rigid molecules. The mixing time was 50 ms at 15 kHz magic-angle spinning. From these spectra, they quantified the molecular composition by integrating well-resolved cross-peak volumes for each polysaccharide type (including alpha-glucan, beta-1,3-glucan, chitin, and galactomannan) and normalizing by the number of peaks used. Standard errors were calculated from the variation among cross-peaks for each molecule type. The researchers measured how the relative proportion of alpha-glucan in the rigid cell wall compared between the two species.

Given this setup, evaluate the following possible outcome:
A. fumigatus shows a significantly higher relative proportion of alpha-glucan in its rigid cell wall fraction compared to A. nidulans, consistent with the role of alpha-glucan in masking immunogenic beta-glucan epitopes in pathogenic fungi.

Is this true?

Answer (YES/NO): NO